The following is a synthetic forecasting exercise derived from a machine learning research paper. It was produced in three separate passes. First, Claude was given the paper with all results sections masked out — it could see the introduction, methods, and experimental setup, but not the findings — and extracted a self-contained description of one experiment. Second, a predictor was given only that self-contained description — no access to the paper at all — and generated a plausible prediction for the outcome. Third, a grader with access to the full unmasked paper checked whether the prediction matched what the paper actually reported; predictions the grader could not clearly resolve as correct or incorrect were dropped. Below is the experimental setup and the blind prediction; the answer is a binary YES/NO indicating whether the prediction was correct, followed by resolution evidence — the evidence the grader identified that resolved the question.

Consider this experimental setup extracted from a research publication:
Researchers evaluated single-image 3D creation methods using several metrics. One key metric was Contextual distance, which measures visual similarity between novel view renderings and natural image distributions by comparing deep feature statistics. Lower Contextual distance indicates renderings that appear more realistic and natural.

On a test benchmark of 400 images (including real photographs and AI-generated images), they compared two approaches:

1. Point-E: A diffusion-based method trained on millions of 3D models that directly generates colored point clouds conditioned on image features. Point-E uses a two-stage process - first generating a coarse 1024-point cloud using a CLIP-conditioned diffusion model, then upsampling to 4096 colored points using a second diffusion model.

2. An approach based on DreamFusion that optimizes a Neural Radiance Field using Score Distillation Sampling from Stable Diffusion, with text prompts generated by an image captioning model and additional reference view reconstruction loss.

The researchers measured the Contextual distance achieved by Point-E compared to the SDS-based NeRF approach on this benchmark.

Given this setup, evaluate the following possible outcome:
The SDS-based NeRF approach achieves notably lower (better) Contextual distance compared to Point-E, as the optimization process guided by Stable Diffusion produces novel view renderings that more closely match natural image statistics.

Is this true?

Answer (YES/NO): YES